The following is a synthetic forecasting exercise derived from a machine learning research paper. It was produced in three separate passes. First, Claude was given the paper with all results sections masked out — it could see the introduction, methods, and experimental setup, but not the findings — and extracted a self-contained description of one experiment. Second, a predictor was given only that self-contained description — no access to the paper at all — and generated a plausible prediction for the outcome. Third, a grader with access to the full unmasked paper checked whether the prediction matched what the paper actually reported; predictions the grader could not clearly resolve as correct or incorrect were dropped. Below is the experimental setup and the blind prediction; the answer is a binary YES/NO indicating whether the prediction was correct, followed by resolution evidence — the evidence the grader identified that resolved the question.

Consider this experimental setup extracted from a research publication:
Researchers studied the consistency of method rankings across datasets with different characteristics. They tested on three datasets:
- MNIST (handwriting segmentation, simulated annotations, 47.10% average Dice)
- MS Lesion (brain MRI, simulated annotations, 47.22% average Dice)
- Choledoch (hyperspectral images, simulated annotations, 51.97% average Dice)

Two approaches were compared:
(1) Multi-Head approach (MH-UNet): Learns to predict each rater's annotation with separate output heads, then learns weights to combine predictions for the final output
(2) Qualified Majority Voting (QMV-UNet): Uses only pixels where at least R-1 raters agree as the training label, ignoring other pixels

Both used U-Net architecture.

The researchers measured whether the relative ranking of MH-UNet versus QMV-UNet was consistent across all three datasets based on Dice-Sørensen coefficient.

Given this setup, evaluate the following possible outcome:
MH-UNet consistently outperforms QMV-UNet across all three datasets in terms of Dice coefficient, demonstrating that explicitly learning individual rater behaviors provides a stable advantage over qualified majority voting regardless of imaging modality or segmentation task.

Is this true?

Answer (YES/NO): YES